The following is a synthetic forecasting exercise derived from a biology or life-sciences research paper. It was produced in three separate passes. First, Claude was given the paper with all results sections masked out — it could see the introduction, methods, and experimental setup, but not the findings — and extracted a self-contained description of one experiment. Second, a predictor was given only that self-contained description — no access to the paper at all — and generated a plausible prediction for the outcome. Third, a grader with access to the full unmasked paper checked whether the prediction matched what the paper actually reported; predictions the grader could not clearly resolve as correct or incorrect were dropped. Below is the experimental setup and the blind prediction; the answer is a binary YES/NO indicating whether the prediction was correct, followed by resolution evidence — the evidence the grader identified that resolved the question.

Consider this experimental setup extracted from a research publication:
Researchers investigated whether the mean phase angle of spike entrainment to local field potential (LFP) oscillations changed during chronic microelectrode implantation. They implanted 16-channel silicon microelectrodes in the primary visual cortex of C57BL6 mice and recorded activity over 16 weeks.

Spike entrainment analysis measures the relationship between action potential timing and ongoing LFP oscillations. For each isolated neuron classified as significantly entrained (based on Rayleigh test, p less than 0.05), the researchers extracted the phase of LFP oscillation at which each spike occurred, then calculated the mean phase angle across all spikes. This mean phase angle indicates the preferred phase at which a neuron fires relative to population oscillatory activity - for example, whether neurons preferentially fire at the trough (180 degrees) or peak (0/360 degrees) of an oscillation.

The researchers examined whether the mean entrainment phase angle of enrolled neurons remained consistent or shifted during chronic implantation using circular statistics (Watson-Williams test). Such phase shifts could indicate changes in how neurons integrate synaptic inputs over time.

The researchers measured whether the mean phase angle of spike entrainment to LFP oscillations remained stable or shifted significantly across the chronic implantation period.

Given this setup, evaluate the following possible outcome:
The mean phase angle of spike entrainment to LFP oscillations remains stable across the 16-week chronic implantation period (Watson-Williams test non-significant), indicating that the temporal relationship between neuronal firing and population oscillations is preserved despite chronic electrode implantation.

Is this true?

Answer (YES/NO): NO